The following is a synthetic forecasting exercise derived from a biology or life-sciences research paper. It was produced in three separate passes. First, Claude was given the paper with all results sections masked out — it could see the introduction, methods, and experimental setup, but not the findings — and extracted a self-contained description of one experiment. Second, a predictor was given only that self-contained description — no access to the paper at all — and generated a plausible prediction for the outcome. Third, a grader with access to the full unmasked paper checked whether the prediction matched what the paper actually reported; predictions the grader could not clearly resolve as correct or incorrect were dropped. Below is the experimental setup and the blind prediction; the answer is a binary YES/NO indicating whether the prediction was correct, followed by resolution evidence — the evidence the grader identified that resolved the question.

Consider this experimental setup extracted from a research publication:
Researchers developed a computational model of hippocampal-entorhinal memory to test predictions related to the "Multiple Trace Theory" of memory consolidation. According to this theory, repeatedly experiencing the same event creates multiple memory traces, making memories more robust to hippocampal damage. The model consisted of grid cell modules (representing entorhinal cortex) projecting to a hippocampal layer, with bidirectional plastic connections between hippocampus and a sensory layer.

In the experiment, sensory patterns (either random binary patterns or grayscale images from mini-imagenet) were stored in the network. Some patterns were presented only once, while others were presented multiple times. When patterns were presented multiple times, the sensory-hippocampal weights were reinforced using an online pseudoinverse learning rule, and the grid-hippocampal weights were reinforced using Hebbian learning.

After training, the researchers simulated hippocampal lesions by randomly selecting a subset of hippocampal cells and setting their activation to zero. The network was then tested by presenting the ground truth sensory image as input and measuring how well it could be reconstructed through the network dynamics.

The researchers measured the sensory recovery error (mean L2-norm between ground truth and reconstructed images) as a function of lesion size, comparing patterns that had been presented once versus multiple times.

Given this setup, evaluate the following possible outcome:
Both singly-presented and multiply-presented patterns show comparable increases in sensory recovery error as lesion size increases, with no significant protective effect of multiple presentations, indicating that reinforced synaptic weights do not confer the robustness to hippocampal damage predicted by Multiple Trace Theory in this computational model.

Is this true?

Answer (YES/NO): NO